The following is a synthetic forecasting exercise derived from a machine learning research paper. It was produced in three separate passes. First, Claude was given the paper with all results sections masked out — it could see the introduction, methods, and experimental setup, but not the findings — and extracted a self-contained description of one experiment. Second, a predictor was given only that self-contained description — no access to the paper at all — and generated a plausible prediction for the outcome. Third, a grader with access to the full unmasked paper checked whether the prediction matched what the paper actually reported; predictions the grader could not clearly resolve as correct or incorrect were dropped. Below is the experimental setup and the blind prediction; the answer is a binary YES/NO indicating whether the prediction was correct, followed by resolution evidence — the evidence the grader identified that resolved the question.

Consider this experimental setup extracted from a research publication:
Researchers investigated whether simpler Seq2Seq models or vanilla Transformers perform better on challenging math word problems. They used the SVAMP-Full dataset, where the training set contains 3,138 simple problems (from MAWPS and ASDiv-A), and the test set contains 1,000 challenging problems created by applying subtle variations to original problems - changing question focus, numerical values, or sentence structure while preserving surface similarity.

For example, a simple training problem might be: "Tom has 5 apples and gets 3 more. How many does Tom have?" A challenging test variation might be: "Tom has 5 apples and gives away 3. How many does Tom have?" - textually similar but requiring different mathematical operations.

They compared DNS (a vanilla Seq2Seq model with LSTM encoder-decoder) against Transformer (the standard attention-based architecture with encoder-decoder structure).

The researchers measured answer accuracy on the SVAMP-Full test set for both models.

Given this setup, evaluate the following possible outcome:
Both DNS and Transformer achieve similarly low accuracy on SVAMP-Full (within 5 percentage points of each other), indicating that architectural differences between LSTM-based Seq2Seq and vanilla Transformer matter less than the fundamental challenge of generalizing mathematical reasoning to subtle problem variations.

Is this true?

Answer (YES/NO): YES